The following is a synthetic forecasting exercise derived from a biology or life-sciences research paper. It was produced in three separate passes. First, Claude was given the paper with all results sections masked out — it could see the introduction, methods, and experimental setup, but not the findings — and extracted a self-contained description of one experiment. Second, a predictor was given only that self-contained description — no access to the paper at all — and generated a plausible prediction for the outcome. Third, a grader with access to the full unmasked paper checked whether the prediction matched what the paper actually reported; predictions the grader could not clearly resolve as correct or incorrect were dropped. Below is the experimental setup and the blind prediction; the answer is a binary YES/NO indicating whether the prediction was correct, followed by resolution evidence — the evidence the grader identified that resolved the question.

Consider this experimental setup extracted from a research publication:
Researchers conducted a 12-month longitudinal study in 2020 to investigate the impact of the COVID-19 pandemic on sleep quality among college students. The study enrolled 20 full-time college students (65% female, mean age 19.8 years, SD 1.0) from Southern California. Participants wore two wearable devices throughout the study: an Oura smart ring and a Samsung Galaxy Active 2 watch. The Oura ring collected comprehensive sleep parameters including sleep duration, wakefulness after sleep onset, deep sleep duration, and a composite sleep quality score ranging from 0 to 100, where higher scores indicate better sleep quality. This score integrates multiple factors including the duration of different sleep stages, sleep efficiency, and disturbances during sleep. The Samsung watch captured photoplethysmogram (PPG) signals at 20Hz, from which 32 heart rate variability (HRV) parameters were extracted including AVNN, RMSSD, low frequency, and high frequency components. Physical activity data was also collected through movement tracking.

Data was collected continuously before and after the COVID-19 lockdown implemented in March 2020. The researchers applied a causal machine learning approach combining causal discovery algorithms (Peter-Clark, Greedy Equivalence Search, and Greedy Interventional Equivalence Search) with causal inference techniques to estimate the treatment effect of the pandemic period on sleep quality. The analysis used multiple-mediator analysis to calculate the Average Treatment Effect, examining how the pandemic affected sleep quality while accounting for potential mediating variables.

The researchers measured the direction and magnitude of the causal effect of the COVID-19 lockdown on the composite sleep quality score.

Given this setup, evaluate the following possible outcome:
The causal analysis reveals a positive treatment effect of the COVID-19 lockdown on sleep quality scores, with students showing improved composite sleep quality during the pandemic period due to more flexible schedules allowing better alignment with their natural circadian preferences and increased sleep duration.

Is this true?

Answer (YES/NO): NO